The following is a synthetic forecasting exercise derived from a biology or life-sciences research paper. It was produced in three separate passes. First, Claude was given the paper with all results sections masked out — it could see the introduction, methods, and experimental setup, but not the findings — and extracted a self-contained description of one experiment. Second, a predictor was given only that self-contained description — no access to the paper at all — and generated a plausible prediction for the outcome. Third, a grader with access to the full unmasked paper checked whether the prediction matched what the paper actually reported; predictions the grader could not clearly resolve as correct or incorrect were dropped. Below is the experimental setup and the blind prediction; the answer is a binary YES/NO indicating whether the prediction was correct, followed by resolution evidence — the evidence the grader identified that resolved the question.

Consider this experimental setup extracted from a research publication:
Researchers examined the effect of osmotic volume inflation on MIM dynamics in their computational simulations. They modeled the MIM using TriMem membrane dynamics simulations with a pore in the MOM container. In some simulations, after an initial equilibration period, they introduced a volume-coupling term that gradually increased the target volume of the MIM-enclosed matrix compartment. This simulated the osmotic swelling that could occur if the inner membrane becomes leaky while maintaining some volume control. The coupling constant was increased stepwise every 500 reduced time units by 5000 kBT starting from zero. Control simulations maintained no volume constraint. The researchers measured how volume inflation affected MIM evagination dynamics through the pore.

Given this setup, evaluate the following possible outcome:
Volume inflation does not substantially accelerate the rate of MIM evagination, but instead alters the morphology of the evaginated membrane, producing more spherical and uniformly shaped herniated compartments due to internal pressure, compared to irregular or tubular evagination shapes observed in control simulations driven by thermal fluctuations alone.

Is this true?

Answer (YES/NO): NO